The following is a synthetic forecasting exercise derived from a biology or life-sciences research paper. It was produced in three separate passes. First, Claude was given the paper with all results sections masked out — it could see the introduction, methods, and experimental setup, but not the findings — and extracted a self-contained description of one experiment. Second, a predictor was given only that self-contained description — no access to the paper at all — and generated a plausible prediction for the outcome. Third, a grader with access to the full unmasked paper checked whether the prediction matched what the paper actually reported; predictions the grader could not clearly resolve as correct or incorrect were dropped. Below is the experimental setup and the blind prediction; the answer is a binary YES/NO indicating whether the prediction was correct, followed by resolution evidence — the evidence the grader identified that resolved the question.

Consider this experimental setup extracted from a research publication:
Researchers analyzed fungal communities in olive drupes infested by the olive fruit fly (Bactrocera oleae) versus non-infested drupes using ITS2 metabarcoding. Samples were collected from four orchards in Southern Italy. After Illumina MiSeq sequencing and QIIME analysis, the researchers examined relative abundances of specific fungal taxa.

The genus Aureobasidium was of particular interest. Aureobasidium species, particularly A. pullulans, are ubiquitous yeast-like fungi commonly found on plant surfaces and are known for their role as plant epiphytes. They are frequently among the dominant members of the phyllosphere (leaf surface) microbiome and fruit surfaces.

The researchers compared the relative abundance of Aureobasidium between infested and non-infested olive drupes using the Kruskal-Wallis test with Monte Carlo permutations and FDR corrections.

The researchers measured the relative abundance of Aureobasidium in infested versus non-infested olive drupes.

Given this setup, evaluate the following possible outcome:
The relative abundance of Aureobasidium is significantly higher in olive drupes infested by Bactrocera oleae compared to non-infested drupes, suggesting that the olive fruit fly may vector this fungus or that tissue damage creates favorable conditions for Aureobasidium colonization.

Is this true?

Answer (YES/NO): NO